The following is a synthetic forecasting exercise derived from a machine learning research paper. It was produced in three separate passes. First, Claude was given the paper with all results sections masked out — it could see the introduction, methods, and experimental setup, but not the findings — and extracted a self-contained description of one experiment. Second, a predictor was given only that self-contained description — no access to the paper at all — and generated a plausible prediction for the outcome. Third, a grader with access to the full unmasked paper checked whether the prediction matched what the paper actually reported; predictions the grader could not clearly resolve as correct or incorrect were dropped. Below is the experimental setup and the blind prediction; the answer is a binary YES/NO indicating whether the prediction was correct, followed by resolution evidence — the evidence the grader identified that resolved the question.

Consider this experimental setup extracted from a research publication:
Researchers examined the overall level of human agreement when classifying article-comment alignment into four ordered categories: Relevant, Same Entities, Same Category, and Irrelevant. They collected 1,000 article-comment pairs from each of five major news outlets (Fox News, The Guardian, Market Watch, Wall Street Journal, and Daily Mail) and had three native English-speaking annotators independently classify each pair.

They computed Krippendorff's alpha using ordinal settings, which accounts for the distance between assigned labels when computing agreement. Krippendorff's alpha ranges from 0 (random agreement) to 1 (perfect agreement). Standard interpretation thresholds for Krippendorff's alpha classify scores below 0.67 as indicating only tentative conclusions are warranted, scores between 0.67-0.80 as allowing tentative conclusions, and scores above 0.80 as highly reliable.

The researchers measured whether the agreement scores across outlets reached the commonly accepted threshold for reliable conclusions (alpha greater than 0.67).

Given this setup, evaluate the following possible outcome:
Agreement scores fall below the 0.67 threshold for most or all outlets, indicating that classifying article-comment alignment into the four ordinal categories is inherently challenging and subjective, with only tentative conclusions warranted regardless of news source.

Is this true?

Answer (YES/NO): YES